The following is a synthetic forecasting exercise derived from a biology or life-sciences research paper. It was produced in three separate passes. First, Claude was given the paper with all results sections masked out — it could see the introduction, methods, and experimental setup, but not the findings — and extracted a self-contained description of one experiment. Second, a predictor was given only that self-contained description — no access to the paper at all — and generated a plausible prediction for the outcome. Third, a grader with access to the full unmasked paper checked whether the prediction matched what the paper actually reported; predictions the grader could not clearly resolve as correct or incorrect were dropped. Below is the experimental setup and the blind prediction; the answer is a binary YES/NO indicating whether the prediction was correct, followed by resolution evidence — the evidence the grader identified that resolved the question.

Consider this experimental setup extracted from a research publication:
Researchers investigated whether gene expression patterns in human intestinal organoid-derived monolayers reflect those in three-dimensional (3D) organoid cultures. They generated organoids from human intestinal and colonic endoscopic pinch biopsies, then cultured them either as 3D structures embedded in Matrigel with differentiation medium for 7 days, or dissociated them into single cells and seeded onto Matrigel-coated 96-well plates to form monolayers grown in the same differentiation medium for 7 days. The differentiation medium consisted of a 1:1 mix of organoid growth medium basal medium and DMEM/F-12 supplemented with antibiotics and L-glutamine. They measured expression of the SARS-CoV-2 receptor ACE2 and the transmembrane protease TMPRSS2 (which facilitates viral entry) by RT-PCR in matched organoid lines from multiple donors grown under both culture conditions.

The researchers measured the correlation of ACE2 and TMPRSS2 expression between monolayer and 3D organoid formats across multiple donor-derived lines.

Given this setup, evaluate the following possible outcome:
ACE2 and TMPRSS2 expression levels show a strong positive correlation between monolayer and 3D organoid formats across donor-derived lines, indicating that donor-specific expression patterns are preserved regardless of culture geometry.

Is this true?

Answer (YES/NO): YES